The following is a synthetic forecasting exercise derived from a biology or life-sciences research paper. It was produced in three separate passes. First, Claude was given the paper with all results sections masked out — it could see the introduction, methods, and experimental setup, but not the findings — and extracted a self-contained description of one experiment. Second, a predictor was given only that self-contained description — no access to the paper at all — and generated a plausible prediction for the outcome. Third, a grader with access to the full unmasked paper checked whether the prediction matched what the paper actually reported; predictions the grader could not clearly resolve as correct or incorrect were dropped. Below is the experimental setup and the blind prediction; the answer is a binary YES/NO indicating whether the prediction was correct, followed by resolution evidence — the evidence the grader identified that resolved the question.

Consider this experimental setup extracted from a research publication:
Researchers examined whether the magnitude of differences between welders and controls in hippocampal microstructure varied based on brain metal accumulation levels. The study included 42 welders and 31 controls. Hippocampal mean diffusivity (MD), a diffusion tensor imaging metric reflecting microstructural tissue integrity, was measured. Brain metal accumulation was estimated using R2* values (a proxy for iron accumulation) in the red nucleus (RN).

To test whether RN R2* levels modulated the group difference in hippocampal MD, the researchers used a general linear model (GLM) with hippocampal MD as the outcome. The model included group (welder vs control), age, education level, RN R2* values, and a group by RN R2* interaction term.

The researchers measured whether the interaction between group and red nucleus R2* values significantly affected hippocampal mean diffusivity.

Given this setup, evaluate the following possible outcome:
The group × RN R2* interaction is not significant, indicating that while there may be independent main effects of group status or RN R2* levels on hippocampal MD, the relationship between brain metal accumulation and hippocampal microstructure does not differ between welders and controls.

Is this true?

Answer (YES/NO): NO